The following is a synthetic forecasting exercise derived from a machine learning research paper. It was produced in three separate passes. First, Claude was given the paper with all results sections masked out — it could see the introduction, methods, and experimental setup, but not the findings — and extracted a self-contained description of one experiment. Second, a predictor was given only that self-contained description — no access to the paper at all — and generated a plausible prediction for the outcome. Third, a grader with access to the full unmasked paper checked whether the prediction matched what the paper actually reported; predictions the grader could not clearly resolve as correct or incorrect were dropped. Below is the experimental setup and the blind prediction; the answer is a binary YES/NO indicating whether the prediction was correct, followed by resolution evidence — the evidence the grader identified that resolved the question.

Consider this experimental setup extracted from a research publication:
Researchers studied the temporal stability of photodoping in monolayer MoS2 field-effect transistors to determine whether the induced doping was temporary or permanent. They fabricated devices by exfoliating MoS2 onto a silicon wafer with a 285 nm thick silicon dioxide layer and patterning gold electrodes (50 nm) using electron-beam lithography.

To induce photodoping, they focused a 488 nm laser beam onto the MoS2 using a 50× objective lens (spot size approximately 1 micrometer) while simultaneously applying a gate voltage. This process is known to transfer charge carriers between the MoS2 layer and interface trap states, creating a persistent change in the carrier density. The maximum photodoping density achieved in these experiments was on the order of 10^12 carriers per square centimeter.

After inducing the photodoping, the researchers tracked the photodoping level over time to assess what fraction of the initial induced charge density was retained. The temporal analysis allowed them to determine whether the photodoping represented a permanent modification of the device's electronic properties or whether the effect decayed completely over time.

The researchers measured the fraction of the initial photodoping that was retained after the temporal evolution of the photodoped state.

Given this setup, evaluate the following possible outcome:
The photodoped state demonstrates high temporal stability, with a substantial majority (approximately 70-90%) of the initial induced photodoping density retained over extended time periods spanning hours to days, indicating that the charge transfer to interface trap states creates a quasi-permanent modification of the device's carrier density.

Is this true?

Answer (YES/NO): YES